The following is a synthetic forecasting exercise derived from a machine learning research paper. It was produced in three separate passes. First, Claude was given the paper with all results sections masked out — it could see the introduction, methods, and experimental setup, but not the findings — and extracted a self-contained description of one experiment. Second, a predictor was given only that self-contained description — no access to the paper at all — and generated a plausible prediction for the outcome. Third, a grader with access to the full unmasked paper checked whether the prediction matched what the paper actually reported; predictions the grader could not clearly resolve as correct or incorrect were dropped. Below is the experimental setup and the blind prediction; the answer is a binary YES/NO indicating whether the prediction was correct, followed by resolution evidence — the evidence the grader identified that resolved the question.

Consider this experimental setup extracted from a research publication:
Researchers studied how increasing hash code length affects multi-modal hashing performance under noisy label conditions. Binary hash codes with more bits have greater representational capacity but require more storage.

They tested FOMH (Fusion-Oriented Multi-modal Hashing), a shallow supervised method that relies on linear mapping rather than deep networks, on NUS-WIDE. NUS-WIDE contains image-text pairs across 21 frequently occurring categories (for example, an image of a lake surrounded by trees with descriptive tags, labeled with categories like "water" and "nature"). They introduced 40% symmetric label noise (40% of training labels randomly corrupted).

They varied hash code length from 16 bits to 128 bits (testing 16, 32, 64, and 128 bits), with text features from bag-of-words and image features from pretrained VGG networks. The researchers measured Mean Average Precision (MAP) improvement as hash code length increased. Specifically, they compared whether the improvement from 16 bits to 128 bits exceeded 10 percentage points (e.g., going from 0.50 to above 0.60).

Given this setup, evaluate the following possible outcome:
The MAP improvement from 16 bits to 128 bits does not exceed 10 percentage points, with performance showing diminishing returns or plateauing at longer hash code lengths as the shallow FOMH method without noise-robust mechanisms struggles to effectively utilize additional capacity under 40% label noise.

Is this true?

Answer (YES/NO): YES